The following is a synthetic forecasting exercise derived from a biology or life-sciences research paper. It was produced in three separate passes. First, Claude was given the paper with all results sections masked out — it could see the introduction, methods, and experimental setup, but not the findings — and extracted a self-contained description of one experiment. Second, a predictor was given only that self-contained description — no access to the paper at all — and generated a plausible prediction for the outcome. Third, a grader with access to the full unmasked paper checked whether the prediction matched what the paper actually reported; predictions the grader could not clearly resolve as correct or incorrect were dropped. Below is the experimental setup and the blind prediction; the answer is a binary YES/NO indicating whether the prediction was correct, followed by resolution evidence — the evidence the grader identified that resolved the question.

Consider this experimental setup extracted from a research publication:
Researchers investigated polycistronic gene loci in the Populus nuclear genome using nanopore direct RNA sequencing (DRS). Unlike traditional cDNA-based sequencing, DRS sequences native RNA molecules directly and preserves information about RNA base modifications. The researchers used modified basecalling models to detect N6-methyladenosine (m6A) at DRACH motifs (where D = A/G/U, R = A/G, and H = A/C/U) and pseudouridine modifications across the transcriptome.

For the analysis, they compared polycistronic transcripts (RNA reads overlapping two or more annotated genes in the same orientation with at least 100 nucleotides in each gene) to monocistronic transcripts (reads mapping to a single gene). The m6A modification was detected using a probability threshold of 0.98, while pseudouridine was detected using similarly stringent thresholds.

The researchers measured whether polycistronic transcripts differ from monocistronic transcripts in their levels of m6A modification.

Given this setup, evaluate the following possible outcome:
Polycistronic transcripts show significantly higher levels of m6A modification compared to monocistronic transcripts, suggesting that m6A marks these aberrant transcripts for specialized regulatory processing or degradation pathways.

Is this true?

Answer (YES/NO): NO